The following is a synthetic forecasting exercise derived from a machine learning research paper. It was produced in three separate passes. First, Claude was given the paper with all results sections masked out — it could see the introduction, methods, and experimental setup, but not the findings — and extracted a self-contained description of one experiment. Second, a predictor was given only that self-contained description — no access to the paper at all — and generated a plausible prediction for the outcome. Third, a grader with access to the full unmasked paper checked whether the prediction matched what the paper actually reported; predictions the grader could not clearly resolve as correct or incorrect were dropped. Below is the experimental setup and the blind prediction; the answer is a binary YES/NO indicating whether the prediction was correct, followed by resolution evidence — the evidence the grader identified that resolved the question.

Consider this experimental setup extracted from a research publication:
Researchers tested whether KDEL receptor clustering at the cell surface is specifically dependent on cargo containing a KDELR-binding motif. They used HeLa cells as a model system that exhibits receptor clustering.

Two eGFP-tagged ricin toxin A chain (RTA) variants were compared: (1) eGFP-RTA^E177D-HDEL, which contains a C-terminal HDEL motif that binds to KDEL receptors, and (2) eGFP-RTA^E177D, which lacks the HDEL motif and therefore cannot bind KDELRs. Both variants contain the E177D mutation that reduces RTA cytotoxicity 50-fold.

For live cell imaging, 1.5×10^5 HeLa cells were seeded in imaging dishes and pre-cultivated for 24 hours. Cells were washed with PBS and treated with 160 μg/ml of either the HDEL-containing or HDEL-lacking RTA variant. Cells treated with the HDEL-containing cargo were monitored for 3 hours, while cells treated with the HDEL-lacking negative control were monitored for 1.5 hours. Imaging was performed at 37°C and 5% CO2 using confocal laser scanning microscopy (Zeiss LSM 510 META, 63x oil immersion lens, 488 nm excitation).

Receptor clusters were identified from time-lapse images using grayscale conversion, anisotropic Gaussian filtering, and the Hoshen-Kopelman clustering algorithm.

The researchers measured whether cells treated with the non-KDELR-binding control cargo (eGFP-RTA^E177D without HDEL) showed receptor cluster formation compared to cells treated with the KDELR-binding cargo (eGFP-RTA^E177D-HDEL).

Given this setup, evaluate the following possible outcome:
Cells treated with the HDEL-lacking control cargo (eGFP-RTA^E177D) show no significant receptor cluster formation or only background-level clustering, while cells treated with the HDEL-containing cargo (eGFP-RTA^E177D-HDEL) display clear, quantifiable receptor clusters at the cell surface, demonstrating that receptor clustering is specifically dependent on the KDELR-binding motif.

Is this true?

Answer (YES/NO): YES